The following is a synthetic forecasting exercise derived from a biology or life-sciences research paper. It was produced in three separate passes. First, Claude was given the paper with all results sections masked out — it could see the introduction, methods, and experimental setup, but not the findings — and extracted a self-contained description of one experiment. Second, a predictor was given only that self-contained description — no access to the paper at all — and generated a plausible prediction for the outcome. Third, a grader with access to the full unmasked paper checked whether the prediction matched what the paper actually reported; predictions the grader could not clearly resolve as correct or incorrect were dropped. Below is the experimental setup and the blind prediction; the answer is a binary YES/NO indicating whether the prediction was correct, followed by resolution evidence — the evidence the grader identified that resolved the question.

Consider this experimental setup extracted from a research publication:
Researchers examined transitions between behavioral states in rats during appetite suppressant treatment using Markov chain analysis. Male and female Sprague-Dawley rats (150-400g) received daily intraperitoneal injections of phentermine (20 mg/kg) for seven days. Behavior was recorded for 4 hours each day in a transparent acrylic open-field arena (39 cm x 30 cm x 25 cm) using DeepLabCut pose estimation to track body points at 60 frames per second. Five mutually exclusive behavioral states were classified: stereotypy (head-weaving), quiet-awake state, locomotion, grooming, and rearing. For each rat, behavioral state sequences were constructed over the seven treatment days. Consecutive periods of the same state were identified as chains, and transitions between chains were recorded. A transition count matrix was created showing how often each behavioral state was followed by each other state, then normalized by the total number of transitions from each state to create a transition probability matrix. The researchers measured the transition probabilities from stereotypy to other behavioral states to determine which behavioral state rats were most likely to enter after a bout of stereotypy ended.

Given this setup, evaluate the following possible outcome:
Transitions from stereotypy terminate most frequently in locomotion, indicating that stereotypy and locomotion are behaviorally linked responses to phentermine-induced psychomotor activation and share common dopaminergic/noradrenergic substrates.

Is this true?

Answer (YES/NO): YES